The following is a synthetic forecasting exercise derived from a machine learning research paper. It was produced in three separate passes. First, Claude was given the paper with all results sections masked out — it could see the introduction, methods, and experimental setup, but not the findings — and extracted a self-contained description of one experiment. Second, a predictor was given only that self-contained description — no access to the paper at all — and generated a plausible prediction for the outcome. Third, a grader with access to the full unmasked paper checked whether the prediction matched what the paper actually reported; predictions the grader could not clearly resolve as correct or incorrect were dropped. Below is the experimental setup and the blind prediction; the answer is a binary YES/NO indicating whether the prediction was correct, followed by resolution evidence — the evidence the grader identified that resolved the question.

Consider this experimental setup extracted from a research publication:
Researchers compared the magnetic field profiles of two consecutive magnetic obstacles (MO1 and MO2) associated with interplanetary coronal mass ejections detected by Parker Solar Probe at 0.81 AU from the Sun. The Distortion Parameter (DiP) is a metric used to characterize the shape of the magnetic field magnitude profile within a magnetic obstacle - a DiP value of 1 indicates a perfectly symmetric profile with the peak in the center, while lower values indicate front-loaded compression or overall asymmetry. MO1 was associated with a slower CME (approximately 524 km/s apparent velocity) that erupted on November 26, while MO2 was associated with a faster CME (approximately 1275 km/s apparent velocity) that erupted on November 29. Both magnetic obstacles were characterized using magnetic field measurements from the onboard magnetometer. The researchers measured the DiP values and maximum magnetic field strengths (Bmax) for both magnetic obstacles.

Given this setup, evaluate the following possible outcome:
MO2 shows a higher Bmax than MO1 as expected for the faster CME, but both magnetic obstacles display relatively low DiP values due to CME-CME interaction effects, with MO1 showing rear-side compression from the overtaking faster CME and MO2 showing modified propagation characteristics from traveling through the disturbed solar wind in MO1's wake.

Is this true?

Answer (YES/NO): NO